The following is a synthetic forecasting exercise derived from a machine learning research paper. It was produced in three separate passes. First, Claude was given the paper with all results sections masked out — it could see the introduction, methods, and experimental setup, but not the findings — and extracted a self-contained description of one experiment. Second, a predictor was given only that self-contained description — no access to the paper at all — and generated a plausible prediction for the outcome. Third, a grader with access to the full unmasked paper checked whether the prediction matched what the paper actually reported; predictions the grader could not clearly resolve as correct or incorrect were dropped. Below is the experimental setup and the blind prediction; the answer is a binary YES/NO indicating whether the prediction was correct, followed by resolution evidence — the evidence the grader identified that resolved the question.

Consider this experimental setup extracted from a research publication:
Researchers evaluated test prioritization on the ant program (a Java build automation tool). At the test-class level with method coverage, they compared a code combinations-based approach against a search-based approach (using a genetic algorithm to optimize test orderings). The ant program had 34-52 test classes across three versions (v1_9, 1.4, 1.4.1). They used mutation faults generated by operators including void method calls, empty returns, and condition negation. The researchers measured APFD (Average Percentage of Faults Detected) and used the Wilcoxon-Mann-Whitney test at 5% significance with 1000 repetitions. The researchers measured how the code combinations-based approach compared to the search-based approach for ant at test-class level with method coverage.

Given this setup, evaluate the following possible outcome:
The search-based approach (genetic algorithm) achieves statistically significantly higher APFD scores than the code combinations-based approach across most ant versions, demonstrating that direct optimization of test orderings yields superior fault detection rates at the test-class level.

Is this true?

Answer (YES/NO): YES